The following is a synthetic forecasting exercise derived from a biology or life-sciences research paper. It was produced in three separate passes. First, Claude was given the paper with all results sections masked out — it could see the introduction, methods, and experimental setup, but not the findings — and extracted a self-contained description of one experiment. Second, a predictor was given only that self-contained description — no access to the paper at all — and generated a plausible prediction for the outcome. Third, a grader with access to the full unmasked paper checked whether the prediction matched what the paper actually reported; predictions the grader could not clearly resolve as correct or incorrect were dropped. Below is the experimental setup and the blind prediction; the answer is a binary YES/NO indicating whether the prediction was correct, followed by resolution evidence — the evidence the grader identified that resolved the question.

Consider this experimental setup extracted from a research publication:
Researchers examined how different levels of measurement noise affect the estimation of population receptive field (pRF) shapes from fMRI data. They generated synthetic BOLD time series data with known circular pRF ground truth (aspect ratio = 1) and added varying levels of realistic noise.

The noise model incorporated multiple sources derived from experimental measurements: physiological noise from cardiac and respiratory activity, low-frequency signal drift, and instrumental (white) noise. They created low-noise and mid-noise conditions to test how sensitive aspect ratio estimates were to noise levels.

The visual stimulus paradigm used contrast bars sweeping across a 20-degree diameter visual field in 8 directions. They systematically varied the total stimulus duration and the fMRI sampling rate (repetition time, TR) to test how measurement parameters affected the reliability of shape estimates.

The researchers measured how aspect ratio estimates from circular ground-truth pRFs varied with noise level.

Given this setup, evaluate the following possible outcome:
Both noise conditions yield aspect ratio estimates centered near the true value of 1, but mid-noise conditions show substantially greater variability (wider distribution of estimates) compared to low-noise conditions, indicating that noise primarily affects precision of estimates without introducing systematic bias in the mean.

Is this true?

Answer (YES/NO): NO